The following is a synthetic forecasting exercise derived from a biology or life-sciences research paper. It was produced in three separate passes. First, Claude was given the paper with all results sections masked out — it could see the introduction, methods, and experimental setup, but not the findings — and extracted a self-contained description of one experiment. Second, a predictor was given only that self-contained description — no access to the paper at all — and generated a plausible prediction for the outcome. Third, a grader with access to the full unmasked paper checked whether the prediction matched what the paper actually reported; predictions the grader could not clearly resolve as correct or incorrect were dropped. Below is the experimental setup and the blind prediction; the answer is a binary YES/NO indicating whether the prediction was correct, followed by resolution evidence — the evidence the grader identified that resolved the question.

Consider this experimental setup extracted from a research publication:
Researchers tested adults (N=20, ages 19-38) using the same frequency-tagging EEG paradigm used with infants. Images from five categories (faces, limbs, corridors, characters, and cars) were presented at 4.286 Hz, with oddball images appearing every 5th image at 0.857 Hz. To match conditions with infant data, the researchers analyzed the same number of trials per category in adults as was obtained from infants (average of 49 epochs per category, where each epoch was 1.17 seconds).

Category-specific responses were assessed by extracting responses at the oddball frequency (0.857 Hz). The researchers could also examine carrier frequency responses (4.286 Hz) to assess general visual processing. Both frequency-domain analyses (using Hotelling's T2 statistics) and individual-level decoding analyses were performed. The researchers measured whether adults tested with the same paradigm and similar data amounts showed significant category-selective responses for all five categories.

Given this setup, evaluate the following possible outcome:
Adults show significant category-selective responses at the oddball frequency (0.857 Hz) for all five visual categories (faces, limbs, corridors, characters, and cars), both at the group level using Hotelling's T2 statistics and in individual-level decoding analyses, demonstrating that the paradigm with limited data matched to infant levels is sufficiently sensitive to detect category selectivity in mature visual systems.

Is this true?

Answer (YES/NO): YES